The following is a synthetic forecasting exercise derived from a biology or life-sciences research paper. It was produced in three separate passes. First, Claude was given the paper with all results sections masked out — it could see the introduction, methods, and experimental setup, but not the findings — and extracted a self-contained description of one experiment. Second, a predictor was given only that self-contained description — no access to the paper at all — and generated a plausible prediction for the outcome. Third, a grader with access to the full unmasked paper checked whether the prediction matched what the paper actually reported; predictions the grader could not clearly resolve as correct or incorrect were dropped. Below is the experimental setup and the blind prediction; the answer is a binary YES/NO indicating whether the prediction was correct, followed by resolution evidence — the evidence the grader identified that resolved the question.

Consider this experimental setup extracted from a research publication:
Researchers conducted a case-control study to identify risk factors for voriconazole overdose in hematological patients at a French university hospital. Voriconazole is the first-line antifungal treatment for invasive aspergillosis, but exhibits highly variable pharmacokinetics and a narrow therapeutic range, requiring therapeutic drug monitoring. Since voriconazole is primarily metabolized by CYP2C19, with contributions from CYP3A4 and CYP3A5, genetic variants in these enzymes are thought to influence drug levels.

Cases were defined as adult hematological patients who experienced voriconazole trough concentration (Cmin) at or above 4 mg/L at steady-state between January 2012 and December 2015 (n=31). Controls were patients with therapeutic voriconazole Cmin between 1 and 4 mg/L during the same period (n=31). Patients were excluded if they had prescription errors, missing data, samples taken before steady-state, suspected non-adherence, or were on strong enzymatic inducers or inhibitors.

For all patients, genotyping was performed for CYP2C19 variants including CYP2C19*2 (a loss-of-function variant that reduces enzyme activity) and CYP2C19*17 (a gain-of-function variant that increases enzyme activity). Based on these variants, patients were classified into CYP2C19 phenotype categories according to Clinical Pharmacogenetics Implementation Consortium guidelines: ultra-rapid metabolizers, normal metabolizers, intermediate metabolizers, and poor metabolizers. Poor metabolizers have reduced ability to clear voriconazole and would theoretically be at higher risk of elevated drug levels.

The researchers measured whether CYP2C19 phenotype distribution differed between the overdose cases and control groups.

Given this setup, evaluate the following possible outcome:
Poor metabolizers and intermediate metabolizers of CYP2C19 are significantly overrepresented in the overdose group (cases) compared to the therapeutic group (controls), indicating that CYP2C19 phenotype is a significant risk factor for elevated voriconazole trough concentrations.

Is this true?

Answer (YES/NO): NO